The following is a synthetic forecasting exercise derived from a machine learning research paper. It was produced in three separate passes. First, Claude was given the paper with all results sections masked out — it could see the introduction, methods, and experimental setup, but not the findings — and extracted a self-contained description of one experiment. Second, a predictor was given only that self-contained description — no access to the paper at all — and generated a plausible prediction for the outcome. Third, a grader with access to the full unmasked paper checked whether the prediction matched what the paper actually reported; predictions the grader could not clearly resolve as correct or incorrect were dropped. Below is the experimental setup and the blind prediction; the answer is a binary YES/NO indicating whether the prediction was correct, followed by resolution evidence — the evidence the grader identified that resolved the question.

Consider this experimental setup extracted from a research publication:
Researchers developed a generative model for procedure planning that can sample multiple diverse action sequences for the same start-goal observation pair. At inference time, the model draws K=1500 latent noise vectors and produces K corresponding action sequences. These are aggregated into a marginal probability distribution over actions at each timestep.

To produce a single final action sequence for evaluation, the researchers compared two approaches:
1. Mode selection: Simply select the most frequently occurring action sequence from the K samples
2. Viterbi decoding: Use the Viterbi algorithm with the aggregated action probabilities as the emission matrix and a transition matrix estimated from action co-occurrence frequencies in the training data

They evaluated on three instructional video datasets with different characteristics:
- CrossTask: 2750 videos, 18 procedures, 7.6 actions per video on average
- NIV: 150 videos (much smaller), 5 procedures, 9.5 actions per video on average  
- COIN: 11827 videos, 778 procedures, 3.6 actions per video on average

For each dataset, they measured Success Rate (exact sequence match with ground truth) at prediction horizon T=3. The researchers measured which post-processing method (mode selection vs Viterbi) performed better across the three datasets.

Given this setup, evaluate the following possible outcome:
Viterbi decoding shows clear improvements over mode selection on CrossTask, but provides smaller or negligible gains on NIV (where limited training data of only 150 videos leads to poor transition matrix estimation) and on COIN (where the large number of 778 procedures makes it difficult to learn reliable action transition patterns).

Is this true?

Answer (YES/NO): NO